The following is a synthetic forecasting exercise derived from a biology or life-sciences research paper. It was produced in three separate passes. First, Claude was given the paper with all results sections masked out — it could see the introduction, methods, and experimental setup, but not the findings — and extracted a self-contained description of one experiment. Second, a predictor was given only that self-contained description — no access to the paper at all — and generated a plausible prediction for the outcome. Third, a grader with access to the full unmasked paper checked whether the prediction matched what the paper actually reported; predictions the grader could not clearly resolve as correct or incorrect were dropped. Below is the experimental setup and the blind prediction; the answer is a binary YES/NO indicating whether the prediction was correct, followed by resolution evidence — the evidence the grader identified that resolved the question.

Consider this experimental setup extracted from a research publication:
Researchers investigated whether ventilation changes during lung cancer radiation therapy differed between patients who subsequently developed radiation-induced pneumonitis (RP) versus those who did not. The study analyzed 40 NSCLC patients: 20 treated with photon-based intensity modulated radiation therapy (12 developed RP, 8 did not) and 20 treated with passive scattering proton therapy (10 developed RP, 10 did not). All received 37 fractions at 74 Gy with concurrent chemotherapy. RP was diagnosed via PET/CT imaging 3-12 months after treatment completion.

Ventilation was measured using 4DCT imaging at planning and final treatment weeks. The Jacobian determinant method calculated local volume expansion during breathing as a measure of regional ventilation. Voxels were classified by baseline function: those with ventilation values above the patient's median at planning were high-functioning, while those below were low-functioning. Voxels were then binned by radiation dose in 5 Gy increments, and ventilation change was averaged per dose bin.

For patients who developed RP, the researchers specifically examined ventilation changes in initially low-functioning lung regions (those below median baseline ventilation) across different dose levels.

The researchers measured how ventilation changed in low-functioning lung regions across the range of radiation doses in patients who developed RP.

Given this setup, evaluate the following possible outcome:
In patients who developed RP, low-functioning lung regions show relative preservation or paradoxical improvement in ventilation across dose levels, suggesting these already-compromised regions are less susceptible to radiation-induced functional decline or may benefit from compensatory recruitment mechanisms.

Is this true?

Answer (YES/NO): YES